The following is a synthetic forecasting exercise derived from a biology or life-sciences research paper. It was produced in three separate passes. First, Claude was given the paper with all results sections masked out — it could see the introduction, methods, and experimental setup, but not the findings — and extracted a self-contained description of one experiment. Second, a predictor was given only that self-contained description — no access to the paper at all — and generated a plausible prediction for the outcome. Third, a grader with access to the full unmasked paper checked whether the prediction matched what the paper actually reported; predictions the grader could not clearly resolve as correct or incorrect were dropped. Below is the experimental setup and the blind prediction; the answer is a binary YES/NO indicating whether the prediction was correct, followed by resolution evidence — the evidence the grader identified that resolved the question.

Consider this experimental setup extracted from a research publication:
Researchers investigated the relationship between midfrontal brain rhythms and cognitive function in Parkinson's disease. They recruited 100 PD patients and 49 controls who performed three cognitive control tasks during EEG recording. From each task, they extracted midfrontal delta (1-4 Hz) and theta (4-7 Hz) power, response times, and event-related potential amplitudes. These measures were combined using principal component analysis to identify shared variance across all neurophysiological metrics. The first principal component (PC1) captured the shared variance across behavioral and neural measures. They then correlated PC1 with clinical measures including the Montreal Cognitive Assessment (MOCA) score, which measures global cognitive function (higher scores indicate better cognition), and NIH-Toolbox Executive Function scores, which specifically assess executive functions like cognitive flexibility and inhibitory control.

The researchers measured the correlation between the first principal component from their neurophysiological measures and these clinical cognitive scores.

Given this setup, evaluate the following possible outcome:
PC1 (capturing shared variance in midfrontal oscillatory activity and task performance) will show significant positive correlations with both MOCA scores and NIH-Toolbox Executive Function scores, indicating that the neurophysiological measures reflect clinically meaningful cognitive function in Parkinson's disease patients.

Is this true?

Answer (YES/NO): YES